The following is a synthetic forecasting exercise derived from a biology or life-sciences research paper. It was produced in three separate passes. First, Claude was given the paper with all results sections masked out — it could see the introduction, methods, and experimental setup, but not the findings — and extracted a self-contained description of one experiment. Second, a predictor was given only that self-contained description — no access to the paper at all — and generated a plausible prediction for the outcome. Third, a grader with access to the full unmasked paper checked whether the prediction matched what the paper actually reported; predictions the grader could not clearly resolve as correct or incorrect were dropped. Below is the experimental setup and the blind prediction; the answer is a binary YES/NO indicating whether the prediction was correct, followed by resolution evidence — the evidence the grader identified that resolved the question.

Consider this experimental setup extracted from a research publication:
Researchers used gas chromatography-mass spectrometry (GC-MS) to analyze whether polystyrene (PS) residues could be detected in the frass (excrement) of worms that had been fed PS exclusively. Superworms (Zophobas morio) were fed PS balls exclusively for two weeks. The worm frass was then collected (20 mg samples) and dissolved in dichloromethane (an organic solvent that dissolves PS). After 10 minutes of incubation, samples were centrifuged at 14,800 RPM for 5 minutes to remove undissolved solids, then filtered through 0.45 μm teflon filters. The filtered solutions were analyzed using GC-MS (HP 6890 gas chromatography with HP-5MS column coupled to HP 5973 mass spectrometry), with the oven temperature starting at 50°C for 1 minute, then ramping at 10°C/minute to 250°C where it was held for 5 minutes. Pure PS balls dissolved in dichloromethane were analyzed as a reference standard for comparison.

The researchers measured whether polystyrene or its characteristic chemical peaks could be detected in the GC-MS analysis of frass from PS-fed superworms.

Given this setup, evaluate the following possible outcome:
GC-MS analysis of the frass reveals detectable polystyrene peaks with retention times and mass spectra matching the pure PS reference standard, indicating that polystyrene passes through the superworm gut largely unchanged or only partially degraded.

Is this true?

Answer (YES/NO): NO